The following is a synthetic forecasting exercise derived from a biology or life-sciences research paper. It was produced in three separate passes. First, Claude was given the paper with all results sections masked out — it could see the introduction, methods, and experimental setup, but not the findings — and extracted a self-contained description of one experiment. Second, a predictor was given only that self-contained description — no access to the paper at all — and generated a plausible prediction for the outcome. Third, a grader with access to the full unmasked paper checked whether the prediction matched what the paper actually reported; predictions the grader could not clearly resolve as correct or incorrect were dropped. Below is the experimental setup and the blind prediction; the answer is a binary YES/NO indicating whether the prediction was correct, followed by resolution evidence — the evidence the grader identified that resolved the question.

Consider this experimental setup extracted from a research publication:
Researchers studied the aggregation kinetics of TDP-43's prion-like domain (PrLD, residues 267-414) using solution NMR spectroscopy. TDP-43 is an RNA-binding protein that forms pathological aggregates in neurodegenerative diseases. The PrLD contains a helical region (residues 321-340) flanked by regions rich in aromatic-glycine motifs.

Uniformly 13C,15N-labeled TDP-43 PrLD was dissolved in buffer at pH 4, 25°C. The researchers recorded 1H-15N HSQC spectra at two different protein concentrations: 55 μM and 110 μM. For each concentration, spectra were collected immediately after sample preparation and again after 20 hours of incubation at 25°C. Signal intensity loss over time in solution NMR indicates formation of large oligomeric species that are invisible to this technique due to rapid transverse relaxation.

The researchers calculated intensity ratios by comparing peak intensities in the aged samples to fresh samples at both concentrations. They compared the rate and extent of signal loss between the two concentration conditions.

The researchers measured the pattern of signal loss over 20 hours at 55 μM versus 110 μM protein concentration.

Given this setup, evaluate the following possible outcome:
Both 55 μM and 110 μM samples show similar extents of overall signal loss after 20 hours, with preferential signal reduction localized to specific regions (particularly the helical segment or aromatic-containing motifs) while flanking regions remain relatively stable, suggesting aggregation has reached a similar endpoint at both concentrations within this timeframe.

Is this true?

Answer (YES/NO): NO